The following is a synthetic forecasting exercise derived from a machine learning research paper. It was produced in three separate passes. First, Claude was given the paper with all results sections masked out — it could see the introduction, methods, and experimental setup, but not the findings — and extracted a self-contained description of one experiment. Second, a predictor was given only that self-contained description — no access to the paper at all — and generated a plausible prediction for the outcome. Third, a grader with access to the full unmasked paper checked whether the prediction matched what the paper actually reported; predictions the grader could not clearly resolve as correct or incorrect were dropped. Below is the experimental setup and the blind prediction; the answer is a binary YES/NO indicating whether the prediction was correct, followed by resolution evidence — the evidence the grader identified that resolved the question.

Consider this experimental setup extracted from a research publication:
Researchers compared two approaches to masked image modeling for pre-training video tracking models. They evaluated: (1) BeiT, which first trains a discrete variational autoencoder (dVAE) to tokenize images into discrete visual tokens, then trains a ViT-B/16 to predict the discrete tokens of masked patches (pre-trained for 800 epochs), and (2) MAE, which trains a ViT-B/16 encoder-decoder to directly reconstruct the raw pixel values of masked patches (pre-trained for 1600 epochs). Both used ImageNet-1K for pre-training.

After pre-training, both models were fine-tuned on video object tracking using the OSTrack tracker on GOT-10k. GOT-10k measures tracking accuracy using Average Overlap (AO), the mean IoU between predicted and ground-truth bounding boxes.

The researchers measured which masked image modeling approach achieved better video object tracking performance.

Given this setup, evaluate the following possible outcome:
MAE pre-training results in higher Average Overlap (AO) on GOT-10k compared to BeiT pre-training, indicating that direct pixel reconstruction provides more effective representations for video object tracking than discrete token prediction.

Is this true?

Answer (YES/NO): YES